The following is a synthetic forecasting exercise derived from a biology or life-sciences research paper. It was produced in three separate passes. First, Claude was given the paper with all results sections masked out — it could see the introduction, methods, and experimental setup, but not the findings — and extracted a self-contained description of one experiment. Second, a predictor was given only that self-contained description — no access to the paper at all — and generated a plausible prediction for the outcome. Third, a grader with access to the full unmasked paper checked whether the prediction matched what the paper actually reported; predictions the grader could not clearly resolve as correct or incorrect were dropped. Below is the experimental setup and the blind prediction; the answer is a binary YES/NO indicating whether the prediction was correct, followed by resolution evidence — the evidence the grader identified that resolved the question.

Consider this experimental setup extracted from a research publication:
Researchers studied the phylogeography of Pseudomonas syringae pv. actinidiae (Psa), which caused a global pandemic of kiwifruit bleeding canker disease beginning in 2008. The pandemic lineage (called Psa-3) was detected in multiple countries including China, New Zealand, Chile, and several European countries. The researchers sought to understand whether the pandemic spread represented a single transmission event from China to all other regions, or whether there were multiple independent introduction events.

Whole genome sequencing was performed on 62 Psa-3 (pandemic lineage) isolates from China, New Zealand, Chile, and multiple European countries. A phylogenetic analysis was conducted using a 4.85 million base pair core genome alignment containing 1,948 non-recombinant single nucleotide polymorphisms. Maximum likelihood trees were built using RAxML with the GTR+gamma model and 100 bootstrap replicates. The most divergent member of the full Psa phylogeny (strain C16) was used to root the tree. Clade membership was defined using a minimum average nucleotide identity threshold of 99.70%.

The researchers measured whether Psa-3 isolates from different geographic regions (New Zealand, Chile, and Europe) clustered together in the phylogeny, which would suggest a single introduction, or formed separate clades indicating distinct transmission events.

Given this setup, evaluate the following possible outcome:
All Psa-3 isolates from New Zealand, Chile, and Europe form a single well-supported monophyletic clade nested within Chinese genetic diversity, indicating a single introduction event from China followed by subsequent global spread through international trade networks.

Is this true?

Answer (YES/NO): NO